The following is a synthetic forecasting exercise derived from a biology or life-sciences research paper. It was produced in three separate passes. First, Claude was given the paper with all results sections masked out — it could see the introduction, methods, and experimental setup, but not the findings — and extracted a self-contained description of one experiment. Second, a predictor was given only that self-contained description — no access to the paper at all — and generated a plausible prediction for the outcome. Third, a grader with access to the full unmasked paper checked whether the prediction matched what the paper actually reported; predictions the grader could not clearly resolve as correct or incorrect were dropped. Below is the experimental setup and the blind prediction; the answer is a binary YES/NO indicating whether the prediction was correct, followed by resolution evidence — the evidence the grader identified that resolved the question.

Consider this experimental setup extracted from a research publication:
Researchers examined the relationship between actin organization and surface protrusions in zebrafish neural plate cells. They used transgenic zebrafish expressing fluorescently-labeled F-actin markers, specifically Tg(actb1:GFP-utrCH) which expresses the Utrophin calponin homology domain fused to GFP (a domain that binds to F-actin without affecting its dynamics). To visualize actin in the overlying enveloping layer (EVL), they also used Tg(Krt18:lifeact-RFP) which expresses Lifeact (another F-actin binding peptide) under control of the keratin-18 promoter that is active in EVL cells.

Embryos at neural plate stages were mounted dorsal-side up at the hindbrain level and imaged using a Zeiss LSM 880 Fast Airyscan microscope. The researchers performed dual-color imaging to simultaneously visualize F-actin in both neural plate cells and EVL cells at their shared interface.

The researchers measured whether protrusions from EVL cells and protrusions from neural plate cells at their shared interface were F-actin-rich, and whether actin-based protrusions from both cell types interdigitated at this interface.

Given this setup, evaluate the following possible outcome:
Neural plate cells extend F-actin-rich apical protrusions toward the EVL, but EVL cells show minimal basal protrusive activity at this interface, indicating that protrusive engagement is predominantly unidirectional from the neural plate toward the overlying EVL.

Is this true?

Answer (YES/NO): NO